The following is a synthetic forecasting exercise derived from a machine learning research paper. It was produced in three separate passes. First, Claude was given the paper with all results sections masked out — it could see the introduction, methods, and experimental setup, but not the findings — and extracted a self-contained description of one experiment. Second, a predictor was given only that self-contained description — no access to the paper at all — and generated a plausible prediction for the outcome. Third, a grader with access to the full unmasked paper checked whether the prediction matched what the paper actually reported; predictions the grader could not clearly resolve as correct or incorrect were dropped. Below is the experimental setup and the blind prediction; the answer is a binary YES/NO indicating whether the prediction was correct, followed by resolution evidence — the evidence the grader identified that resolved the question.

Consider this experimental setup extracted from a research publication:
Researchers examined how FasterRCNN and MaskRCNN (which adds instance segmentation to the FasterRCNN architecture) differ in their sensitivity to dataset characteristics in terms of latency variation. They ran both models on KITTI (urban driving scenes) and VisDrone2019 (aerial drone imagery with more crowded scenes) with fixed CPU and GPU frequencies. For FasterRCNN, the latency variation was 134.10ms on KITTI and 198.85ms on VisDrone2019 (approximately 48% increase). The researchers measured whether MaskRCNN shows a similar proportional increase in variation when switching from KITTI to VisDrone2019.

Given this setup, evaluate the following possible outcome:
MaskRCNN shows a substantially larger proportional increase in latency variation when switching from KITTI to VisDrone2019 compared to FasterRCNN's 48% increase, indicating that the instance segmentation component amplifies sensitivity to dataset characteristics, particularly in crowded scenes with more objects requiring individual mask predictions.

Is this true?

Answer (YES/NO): NO